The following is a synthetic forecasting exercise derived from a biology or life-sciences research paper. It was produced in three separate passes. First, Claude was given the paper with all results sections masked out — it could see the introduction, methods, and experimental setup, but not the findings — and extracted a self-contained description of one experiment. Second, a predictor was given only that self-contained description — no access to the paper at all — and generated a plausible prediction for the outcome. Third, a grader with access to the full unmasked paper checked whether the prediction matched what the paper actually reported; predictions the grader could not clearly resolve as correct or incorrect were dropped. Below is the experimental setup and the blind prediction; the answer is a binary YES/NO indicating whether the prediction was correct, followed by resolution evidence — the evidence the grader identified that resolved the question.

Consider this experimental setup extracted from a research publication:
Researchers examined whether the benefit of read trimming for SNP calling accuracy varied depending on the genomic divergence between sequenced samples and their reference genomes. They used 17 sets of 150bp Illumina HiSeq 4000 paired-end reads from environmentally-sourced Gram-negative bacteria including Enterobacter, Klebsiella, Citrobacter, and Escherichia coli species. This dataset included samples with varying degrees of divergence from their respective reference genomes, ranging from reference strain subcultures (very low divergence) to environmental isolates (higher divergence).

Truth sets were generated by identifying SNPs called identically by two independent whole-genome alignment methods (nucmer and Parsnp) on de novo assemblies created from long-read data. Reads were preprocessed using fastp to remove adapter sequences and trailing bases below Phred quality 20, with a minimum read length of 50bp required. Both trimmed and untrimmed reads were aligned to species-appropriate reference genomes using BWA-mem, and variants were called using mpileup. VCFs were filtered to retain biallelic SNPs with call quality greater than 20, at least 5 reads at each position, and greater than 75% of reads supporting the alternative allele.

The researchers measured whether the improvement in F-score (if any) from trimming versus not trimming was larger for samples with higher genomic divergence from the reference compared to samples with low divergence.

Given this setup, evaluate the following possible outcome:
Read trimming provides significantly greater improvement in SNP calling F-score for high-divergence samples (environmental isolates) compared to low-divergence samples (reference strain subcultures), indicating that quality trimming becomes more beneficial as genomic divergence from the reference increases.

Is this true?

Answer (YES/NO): NO